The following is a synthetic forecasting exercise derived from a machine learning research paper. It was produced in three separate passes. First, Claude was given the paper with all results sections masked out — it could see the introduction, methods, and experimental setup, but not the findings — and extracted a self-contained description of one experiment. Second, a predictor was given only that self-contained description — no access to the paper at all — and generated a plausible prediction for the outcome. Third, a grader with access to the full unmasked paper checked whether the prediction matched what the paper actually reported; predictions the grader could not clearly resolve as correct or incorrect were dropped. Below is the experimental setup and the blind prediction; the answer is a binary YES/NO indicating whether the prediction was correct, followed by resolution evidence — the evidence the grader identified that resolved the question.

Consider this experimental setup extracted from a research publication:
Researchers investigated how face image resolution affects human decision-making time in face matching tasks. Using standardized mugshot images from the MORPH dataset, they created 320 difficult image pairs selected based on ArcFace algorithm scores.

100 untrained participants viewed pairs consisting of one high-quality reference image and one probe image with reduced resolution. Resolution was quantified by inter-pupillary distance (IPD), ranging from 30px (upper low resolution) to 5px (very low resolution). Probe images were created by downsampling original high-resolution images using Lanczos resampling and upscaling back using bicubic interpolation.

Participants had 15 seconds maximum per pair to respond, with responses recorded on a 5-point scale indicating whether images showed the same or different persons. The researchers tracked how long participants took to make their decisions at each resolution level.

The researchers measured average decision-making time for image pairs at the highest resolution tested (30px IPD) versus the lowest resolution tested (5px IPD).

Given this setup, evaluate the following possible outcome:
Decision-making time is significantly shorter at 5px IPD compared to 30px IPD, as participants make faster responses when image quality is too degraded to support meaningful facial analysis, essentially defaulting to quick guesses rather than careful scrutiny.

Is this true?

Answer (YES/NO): NO